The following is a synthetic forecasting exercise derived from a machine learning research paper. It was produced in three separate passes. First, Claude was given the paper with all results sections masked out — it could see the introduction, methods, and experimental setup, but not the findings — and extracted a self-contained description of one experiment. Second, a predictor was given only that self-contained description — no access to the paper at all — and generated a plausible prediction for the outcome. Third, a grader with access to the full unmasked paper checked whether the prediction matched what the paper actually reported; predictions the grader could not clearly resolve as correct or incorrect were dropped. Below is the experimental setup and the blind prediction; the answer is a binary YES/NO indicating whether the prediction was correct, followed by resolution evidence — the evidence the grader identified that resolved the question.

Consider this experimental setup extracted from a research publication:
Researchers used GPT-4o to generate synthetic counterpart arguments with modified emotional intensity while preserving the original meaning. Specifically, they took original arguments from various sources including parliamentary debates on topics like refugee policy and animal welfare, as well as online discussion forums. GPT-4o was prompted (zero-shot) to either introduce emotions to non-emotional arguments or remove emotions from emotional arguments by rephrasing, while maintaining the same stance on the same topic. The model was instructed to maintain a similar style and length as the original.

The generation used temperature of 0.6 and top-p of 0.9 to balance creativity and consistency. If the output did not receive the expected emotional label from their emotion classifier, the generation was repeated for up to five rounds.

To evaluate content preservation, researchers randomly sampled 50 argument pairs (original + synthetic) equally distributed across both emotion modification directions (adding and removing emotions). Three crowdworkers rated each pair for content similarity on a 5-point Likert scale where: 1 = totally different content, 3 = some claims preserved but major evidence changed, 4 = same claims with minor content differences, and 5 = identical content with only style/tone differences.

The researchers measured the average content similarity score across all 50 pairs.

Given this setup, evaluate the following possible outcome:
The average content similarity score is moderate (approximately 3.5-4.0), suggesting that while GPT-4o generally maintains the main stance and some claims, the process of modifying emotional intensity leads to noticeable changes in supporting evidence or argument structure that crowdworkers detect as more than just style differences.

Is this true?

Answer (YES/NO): NO